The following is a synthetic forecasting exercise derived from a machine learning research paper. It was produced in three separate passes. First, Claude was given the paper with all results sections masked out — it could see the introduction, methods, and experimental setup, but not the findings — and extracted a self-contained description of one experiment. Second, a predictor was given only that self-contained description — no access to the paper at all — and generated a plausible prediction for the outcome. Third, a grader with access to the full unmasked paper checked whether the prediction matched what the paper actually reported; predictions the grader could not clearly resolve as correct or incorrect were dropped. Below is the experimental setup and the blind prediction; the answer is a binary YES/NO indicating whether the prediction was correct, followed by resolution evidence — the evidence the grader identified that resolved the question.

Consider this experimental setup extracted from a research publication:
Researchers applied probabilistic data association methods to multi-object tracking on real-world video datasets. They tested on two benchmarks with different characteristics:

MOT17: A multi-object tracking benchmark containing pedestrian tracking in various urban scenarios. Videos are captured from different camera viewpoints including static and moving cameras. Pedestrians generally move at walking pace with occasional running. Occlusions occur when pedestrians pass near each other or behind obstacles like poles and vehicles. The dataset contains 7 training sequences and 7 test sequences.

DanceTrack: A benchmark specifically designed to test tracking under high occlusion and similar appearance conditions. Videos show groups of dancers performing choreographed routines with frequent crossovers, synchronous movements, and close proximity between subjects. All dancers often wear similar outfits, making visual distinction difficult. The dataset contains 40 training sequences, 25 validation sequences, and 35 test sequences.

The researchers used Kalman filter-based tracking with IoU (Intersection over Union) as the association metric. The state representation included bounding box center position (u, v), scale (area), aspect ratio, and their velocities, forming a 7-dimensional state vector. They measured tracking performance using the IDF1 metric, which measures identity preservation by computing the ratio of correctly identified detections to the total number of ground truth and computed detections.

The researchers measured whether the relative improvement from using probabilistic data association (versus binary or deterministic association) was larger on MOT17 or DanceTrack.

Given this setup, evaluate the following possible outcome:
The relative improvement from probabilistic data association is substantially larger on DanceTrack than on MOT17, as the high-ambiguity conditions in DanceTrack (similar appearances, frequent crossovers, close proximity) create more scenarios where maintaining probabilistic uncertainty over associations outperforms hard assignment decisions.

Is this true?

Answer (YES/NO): YES